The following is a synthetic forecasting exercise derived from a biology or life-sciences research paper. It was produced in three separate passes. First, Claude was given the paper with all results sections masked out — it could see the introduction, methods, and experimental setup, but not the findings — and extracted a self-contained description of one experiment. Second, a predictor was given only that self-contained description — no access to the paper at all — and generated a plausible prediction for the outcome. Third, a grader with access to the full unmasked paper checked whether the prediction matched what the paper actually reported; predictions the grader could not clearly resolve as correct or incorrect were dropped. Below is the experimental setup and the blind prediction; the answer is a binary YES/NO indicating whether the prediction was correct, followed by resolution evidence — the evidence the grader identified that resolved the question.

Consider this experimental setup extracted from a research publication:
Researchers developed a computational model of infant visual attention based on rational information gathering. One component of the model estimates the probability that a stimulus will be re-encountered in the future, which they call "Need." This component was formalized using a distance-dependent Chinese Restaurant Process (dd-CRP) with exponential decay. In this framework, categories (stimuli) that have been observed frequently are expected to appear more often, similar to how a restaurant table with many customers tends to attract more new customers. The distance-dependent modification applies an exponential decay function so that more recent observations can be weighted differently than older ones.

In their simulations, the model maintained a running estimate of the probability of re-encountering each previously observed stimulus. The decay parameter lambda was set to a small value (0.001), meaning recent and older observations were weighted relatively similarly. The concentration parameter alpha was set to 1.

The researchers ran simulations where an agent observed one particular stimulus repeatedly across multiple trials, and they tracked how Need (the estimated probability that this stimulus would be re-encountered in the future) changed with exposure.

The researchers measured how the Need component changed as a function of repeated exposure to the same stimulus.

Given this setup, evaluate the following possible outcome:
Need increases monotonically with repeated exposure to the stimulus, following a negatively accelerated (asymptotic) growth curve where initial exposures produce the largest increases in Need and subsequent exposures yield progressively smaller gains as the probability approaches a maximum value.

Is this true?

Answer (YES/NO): YES